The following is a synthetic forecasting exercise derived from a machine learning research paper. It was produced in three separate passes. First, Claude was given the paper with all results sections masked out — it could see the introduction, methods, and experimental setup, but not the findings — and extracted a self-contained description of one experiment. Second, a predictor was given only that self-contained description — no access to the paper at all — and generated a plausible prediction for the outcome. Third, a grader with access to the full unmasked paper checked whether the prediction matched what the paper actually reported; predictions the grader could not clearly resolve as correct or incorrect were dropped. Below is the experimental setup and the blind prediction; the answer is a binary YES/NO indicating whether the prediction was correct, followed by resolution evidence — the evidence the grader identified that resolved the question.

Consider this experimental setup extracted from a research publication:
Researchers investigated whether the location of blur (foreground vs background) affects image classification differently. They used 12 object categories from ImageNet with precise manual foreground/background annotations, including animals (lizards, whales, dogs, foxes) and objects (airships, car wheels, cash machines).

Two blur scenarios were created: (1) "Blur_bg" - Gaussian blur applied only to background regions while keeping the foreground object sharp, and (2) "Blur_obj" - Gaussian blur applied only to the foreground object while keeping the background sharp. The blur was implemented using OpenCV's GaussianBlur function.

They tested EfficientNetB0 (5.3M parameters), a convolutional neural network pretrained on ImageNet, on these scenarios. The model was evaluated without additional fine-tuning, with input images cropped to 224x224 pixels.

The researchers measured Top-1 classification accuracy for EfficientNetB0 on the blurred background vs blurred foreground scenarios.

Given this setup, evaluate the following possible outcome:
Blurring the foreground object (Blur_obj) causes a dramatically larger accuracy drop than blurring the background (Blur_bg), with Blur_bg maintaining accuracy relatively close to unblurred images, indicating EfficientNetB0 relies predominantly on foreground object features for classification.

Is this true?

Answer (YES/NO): NO